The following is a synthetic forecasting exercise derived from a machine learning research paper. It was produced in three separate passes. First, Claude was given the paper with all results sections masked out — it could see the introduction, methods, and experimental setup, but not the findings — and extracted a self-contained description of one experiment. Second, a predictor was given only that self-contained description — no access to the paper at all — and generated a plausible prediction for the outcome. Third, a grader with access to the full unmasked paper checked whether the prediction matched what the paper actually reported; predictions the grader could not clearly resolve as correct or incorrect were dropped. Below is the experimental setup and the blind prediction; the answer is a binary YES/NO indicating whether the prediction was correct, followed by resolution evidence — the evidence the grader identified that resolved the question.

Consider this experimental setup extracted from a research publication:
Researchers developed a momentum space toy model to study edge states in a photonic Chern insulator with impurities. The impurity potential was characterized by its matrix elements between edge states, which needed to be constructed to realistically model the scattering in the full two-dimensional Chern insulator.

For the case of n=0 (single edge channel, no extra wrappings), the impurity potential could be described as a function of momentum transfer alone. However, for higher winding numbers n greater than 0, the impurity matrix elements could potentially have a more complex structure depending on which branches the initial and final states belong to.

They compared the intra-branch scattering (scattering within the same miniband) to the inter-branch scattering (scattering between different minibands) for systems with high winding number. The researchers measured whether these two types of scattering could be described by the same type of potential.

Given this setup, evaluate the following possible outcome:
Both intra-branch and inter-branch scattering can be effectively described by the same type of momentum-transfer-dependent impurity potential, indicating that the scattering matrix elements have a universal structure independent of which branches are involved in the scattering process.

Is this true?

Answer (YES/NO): NO